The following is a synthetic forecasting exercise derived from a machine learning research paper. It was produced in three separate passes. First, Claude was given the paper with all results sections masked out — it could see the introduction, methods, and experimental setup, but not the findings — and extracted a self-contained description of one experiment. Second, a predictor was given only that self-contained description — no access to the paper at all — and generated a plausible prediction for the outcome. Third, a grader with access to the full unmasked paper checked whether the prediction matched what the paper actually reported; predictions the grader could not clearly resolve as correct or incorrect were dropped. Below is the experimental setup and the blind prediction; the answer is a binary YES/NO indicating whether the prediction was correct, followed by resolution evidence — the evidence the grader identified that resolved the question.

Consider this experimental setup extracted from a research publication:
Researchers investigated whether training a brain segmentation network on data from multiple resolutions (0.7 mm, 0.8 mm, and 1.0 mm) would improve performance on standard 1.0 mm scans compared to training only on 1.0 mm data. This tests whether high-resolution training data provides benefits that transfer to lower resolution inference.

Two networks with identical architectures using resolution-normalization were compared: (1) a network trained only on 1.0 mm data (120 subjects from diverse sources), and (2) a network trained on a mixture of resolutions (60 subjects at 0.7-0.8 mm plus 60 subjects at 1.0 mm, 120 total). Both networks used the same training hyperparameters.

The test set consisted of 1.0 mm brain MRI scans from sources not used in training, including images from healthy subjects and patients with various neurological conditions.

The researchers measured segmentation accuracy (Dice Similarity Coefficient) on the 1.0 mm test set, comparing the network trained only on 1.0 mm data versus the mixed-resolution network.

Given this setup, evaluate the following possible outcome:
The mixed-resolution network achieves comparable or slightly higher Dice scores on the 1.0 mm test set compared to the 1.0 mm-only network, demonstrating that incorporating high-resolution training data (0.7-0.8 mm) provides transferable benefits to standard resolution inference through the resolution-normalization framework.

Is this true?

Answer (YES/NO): YES